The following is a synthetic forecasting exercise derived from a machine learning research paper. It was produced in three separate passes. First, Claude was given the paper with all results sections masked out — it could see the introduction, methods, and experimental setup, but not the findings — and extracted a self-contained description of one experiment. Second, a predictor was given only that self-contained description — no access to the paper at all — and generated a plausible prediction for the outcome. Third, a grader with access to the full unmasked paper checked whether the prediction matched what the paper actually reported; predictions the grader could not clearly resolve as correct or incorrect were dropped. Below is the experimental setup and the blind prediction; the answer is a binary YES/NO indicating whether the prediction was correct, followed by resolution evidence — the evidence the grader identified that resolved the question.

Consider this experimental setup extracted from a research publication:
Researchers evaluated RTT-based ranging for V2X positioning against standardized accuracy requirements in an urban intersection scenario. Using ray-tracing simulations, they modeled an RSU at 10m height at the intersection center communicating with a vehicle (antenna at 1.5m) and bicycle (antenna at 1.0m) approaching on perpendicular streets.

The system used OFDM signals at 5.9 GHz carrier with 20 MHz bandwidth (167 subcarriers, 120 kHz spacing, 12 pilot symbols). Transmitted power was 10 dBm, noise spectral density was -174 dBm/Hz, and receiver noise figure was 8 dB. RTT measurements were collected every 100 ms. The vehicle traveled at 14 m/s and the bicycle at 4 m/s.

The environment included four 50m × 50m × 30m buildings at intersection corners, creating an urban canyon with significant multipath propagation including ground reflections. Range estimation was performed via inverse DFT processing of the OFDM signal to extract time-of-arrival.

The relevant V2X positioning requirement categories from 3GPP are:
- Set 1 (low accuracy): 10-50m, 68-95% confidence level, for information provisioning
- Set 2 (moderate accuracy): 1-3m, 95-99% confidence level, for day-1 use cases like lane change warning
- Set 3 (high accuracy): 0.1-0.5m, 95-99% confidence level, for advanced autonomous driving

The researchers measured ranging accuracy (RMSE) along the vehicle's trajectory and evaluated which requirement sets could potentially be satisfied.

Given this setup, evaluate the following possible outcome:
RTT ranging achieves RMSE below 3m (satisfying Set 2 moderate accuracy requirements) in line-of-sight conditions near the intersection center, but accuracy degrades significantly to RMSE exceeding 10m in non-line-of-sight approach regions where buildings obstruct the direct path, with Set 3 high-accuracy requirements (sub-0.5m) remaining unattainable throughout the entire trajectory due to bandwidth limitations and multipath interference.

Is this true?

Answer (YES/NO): NO